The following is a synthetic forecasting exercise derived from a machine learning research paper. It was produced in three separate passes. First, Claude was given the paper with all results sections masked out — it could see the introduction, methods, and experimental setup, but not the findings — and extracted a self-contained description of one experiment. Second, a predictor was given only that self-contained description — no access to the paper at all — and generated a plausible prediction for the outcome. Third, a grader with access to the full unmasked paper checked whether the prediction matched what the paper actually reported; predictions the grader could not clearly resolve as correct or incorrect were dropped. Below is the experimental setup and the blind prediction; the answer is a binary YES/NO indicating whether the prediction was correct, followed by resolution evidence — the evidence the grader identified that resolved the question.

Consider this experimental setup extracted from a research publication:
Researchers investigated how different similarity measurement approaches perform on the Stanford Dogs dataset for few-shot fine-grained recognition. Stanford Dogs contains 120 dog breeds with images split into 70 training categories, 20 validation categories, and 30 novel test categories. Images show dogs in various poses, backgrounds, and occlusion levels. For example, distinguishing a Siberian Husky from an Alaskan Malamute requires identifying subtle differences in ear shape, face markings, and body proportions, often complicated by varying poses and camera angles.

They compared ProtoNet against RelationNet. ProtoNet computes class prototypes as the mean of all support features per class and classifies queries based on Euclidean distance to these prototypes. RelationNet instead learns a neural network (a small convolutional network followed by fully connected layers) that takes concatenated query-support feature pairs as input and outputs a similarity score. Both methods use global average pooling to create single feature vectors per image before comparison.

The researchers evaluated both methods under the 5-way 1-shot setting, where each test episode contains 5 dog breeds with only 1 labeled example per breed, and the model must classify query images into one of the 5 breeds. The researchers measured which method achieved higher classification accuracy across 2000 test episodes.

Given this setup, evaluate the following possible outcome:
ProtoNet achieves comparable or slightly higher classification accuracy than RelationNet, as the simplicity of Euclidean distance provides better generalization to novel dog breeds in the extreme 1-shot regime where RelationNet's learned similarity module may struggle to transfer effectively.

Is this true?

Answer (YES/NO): NO